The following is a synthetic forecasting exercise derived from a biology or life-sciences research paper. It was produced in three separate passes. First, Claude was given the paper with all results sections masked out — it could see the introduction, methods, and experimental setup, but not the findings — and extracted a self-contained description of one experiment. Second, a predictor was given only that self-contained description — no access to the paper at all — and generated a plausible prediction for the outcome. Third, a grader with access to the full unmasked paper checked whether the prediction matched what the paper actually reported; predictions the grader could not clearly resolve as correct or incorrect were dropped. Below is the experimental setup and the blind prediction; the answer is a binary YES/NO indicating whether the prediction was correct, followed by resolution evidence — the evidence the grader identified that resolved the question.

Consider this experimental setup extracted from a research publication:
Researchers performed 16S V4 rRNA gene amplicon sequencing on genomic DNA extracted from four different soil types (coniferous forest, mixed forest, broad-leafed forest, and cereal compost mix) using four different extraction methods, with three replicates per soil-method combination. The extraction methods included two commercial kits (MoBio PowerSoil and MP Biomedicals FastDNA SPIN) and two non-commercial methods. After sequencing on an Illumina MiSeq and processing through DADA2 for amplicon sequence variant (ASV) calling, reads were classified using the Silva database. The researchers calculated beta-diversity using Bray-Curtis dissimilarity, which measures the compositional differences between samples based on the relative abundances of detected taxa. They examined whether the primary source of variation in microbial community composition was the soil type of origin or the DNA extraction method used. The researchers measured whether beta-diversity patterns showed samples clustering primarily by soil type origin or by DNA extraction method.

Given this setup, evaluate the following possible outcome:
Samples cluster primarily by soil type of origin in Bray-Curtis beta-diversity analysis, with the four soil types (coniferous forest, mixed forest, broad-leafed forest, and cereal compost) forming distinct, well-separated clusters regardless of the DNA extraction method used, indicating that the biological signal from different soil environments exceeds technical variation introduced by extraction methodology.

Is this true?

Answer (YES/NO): YES